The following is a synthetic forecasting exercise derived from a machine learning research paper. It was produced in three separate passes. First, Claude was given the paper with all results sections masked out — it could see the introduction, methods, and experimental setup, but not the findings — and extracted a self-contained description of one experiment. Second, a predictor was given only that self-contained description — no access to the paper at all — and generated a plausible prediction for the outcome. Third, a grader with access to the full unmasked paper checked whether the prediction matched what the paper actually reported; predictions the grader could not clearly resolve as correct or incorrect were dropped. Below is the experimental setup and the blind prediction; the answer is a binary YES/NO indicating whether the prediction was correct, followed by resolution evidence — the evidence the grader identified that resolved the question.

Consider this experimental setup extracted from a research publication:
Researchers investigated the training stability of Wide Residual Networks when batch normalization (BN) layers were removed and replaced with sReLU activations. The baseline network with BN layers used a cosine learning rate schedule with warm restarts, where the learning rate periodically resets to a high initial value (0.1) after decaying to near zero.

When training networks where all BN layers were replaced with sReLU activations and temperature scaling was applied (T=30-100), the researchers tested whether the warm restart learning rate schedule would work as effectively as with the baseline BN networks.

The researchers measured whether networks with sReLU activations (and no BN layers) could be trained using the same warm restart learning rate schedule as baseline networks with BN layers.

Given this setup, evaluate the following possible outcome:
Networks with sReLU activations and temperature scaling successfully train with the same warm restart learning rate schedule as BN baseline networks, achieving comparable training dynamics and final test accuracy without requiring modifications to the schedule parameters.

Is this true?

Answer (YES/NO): NO